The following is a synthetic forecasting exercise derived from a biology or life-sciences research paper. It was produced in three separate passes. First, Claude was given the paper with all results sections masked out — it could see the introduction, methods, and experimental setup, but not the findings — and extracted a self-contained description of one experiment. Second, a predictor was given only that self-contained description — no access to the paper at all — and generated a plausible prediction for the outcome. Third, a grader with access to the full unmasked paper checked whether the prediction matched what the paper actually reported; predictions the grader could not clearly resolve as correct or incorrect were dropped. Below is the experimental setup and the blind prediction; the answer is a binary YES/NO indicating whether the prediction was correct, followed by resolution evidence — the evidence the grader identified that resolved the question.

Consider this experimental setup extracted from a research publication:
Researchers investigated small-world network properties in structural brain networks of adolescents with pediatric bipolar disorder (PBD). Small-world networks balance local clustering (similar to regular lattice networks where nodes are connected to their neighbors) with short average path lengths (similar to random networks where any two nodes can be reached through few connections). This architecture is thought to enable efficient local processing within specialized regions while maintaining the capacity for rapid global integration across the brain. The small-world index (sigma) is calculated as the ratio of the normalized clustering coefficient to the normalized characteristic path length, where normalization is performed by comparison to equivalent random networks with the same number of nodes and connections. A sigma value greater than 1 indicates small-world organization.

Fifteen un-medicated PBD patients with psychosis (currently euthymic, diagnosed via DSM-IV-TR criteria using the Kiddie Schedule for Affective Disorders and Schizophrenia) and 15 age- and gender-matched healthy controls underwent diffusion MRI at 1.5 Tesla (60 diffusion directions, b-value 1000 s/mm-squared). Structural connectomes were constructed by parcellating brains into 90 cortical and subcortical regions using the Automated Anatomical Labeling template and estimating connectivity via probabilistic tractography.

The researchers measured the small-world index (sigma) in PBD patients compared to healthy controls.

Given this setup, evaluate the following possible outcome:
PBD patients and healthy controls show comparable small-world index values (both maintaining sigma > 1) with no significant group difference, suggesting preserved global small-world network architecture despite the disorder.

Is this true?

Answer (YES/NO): YES